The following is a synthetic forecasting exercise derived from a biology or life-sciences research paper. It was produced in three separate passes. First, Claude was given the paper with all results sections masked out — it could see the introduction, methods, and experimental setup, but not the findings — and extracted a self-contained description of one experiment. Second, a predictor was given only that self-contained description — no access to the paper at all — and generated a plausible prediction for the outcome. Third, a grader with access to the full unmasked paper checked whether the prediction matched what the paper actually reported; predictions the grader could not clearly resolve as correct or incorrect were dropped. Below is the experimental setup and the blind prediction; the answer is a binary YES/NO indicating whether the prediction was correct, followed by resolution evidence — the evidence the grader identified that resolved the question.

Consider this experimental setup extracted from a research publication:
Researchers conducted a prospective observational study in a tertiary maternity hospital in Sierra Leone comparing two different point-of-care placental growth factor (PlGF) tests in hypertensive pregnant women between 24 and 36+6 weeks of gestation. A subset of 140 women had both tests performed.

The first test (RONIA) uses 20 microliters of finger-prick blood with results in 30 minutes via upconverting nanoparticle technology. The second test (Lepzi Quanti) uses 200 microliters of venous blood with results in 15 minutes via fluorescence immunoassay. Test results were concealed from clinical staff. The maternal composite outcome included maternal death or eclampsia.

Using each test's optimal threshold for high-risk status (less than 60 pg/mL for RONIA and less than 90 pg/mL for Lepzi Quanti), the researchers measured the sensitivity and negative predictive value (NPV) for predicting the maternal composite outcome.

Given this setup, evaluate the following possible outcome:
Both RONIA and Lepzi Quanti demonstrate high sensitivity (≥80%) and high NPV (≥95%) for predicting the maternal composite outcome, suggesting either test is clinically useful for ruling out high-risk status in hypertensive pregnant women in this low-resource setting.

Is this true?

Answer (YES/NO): NO